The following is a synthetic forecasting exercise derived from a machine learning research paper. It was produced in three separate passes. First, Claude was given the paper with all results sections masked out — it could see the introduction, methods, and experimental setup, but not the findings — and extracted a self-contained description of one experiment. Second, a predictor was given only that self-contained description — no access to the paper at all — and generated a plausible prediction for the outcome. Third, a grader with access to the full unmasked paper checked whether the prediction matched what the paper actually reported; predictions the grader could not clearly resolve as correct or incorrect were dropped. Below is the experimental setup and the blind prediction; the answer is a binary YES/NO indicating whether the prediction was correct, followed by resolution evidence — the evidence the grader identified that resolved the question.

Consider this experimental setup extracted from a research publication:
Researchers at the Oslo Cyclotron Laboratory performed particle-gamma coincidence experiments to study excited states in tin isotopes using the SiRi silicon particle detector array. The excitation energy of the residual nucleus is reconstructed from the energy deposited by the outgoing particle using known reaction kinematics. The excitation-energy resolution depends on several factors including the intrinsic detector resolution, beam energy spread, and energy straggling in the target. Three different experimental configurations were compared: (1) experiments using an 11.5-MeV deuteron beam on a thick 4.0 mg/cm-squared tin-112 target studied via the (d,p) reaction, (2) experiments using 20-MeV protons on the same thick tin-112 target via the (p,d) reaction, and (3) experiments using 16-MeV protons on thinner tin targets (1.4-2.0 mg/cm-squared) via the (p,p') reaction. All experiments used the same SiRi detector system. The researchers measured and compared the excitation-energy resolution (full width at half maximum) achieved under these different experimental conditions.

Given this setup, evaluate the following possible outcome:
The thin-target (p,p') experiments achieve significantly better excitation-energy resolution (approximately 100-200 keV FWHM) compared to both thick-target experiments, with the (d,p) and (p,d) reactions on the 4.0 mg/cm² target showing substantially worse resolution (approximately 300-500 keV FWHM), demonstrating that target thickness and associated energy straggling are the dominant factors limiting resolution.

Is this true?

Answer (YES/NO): YES